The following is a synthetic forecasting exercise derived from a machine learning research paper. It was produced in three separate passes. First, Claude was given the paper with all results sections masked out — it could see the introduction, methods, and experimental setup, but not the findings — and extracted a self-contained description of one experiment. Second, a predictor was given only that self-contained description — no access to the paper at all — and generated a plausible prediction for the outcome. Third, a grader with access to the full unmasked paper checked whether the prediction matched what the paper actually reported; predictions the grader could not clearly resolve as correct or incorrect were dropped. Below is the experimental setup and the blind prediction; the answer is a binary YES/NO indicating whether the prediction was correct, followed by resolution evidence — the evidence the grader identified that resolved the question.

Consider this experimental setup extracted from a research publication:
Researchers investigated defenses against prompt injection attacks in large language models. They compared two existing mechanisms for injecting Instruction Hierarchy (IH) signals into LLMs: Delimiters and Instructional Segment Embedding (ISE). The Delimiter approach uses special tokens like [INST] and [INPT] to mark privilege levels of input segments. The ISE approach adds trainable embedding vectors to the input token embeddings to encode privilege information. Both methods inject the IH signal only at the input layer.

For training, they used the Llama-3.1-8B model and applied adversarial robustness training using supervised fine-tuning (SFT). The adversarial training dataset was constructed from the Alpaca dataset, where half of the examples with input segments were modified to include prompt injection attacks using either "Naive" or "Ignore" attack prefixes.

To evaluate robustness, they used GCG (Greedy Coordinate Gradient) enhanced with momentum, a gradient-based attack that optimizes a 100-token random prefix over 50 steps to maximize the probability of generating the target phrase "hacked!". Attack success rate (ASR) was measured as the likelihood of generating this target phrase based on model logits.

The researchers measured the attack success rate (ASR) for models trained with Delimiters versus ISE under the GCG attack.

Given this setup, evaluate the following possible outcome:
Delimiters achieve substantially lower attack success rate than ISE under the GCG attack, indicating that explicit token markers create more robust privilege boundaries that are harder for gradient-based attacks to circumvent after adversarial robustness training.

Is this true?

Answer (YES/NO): NO